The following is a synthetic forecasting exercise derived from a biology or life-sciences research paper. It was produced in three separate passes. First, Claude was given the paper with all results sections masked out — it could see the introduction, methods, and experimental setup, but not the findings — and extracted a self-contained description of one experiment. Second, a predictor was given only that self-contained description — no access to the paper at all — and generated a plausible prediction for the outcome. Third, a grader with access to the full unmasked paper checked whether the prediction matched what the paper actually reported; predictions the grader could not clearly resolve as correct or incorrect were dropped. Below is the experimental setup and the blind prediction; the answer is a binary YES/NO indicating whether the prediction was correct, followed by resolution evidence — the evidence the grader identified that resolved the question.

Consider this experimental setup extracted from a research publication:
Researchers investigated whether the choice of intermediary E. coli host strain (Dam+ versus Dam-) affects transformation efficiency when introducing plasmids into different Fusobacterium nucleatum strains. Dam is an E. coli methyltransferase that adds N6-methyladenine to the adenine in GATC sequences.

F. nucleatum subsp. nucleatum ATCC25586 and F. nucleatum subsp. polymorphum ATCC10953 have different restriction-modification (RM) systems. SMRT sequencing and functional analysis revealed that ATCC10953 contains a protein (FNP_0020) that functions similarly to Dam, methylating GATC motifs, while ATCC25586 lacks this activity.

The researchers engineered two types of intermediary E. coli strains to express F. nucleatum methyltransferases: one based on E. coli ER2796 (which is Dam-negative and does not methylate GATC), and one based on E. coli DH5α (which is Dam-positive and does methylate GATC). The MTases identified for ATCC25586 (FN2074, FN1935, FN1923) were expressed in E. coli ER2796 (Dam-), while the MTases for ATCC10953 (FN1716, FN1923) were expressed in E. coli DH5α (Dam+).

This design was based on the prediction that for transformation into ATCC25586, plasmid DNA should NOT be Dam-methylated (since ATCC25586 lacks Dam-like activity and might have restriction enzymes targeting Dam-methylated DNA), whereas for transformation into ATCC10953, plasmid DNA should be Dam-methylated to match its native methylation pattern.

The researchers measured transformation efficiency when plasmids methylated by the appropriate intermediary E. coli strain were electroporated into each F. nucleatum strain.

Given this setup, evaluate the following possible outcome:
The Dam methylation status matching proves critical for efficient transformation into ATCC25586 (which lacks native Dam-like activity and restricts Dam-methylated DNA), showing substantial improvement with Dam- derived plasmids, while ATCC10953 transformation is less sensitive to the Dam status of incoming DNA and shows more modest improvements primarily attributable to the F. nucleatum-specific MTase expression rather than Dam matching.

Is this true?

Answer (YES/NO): NO